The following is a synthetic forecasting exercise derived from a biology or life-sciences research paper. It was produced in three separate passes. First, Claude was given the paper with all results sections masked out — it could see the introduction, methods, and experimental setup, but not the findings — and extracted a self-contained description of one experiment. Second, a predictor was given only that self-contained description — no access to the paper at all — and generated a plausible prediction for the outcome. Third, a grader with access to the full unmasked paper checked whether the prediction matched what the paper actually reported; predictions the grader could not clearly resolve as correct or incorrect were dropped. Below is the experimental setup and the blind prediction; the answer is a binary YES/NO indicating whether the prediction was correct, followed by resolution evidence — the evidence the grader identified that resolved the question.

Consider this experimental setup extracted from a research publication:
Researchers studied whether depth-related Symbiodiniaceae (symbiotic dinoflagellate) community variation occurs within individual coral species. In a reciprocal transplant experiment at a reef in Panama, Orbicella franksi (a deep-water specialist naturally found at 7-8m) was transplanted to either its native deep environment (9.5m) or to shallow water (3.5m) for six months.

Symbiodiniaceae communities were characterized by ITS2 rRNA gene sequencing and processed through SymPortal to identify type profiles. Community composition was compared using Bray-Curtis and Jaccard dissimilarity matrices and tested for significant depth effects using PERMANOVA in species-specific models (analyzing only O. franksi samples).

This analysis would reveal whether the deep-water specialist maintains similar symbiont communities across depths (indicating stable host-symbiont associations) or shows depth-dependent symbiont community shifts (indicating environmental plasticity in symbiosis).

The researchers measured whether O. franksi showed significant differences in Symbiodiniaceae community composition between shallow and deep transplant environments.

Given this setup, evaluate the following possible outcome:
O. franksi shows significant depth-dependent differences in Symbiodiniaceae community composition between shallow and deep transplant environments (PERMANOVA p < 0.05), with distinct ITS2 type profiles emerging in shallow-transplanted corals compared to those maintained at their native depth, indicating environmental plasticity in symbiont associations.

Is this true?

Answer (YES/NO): NO